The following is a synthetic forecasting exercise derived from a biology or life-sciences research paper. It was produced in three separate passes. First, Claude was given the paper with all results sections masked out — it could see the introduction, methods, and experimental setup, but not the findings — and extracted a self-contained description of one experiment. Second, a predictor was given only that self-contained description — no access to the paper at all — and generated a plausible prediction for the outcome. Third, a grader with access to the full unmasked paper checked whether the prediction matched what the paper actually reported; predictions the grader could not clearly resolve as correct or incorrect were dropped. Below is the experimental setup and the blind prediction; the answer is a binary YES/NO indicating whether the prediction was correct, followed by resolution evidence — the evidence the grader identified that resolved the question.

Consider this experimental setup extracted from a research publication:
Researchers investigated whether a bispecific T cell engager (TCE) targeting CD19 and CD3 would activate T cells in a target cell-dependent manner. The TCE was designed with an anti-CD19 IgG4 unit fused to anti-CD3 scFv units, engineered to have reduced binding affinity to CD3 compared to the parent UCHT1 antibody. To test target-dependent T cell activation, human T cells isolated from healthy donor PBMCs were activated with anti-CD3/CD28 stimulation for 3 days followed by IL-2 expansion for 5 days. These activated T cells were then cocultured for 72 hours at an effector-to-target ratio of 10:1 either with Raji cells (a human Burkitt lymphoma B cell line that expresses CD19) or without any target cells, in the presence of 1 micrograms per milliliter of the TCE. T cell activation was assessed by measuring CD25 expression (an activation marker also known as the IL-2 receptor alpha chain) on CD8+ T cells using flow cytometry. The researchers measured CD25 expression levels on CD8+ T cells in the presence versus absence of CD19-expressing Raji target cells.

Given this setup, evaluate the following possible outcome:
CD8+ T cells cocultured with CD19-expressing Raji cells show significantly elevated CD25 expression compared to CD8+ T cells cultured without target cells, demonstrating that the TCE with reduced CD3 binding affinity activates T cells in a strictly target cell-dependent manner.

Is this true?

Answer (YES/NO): YES